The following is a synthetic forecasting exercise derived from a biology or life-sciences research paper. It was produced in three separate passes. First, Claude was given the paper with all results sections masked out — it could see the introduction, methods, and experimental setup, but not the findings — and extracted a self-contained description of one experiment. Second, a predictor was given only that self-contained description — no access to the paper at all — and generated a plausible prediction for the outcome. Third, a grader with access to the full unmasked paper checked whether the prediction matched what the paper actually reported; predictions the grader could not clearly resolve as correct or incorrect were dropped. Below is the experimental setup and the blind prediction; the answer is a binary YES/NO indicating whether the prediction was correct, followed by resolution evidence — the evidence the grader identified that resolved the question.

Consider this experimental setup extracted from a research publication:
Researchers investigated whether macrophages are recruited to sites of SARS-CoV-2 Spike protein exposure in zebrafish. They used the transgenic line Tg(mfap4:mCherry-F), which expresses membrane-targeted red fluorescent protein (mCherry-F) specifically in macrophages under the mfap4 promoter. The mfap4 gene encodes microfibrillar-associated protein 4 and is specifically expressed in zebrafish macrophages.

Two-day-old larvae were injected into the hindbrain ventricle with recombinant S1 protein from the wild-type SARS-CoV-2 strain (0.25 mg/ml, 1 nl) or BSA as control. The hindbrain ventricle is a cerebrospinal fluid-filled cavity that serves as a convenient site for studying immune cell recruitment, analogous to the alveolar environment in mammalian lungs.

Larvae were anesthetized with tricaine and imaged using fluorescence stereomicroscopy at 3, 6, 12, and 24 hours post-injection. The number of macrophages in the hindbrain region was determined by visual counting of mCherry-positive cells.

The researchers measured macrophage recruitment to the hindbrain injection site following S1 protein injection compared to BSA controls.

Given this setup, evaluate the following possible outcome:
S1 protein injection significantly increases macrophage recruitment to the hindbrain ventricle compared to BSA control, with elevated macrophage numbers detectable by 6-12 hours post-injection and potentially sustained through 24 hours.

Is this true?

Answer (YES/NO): YES